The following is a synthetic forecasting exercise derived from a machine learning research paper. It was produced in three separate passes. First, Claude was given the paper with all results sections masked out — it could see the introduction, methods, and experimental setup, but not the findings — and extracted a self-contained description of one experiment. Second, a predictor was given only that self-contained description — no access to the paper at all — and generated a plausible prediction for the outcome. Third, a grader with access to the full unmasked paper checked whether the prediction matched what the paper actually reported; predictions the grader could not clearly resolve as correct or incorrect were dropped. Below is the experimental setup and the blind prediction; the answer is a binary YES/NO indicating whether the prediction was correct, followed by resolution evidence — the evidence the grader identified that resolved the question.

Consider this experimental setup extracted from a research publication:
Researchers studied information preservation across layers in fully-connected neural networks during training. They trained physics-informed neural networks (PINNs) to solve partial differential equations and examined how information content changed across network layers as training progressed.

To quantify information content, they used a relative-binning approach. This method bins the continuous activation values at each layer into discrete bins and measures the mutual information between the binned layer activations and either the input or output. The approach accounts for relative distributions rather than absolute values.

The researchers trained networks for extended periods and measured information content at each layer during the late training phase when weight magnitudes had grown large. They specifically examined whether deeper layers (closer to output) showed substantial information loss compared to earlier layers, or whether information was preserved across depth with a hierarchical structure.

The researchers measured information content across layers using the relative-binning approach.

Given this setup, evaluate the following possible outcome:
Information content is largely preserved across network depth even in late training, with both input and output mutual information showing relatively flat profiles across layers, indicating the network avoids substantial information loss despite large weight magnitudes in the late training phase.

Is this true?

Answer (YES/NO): NO